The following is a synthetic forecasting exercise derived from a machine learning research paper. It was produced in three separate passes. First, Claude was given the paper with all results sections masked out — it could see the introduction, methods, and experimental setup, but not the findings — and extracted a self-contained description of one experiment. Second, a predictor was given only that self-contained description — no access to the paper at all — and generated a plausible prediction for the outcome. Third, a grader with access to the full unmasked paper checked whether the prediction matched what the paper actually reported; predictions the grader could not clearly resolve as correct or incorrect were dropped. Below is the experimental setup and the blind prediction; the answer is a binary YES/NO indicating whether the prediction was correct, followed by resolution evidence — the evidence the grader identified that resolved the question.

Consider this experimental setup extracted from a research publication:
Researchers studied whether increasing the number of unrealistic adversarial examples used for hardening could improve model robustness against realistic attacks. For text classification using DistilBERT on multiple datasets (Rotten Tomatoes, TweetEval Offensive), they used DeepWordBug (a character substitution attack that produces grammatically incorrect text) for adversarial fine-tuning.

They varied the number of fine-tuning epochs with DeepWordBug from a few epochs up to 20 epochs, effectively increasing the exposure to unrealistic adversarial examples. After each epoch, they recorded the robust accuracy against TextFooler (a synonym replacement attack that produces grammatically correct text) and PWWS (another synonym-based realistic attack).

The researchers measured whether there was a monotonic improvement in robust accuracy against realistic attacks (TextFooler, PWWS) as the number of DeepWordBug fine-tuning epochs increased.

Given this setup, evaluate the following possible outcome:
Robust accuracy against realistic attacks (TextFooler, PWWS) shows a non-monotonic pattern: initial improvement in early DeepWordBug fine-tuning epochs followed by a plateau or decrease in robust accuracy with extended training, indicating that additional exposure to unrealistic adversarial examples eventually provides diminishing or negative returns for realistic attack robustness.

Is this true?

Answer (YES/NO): NO